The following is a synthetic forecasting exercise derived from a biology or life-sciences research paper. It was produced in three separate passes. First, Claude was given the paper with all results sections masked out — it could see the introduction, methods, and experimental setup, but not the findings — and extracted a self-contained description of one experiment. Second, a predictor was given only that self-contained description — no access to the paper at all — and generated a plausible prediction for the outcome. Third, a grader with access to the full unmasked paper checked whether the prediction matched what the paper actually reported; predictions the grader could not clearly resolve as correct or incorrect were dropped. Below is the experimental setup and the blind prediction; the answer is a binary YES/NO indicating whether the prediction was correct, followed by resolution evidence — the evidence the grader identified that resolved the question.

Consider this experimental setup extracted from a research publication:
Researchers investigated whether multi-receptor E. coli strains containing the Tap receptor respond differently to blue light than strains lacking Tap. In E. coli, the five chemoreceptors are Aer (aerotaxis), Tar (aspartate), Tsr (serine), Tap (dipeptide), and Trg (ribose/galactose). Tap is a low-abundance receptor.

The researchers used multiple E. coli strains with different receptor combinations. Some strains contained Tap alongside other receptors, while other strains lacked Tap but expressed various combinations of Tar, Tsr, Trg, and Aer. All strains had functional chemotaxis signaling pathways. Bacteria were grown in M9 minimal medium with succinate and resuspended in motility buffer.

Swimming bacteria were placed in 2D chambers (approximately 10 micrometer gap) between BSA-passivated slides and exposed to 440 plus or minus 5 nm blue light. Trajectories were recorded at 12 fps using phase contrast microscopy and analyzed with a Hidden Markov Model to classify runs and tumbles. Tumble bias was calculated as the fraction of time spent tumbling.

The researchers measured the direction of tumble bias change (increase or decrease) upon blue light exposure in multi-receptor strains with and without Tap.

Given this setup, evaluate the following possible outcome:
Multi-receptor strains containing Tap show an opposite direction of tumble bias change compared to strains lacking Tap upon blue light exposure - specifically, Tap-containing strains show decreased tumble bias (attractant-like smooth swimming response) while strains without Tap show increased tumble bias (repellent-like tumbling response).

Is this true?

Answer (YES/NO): NO